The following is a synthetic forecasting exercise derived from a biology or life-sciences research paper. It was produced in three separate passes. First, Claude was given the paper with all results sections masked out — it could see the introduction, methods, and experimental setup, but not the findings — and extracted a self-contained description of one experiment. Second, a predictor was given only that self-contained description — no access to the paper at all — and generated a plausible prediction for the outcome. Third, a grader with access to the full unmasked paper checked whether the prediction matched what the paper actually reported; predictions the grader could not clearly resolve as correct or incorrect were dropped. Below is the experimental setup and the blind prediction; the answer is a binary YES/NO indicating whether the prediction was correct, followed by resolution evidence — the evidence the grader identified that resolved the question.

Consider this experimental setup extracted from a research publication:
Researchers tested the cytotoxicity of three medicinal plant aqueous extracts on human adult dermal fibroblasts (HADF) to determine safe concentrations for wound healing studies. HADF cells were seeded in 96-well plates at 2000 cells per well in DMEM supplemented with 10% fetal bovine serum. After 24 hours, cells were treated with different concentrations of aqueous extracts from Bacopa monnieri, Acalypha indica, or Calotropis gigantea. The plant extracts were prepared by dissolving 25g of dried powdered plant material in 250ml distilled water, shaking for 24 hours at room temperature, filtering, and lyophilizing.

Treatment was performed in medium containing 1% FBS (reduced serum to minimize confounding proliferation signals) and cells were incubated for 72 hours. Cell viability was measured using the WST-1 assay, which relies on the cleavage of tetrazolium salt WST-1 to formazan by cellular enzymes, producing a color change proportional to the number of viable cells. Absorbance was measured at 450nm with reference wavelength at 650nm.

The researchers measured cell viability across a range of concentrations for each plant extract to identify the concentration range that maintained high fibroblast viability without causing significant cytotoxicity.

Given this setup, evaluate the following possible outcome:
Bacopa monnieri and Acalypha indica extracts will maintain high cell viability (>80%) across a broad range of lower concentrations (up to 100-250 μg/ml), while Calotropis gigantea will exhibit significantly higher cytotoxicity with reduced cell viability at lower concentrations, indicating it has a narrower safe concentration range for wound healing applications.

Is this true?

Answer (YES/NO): NO